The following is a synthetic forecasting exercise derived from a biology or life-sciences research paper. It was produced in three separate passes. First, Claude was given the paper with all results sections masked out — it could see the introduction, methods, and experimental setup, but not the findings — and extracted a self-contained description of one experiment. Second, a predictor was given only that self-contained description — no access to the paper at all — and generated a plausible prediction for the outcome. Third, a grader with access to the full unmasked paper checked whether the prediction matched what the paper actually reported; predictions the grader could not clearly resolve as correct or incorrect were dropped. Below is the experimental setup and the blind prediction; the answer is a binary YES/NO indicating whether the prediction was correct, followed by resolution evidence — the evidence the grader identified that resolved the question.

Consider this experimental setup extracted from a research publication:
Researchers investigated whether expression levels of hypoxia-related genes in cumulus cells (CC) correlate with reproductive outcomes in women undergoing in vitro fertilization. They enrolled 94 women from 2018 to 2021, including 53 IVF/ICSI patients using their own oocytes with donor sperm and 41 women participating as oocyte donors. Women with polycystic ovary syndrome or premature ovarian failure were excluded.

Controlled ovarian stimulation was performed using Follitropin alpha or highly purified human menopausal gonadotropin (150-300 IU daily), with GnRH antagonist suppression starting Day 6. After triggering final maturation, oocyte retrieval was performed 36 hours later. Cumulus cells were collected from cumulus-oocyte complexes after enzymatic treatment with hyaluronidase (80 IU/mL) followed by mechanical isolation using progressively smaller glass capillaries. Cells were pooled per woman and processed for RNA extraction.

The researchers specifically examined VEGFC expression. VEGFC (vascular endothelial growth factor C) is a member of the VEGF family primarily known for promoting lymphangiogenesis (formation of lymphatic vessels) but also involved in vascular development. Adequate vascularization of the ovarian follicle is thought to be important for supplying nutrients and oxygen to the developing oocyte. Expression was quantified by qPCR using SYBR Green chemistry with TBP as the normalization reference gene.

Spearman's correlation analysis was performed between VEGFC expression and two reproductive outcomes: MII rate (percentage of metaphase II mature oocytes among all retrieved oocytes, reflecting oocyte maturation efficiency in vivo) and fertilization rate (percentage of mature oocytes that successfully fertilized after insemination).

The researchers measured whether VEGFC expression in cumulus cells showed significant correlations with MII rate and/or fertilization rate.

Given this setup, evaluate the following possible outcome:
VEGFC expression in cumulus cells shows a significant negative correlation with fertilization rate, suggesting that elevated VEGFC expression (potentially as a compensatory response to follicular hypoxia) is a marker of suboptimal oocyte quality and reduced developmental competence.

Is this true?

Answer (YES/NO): YES